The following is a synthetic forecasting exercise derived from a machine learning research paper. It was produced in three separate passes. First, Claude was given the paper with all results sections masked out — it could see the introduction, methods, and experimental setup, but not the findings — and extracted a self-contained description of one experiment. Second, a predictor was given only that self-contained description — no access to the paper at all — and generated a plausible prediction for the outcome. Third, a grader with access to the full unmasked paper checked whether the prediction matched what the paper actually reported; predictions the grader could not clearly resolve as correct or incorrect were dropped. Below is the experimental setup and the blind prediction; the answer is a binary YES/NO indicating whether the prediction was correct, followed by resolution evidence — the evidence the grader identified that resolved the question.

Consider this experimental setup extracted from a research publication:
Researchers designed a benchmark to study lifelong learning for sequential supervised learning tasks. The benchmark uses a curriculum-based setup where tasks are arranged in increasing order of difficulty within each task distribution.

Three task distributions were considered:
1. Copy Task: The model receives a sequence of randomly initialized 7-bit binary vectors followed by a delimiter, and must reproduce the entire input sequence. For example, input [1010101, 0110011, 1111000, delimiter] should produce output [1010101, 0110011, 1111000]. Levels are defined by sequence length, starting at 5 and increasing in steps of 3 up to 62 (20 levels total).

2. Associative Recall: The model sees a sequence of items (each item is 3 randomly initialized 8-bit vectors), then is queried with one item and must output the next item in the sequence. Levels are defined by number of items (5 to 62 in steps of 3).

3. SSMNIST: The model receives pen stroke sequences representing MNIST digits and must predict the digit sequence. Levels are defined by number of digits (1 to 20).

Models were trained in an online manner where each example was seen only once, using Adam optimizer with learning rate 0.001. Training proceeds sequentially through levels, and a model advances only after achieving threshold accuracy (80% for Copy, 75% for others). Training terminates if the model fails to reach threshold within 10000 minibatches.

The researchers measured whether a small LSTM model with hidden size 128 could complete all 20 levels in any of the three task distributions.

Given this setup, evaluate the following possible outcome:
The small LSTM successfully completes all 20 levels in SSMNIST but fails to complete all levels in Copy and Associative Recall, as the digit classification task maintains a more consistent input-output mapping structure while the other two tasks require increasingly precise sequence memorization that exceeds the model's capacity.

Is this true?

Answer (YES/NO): NO